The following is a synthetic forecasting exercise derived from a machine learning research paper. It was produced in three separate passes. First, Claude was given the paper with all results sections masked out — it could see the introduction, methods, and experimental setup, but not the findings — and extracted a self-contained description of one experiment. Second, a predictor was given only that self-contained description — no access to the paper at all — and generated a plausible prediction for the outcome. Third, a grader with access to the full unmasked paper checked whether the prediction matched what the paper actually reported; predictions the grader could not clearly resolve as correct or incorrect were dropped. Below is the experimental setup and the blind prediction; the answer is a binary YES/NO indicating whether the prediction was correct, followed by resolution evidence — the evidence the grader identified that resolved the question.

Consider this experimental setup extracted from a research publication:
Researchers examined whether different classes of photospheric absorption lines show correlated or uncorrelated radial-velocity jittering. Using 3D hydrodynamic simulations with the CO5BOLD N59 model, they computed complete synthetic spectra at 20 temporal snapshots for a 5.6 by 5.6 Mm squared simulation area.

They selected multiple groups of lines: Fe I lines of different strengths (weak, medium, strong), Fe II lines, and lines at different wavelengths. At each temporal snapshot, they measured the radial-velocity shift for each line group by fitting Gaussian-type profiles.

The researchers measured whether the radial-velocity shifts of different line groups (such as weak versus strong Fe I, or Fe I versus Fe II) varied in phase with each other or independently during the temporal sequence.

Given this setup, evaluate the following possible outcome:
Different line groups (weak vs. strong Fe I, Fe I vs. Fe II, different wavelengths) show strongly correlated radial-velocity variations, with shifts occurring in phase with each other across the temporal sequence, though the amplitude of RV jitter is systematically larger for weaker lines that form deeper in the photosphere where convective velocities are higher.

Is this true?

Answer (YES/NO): NO